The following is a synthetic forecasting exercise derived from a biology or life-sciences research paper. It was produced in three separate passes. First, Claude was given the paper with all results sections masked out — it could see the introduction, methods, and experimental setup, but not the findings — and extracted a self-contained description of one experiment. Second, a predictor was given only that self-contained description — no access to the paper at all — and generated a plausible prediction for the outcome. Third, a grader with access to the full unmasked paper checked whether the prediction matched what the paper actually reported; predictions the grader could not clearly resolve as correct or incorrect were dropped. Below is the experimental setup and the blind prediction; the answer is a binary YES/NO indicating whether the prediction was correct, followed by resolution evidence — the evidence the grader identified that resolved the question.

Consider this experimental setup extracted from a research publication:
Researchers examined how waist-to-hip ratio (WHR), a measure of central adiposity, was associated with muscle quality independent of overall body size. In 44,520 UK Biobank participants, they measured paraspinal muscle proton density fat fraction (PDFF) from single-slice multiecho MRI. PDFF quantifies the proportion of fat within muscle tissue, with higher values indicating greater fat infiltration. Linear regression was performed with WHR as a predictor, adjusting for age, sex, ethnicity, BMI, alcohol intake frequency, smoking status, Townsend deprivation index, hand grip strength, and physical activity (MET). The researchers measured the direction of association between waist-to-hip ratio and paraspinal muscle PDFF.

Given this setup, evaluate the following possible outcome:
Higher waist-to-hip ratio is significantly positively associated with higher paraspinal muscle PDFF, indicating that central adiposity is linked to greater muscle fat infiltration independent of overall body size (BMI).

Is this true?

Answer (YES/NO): YES